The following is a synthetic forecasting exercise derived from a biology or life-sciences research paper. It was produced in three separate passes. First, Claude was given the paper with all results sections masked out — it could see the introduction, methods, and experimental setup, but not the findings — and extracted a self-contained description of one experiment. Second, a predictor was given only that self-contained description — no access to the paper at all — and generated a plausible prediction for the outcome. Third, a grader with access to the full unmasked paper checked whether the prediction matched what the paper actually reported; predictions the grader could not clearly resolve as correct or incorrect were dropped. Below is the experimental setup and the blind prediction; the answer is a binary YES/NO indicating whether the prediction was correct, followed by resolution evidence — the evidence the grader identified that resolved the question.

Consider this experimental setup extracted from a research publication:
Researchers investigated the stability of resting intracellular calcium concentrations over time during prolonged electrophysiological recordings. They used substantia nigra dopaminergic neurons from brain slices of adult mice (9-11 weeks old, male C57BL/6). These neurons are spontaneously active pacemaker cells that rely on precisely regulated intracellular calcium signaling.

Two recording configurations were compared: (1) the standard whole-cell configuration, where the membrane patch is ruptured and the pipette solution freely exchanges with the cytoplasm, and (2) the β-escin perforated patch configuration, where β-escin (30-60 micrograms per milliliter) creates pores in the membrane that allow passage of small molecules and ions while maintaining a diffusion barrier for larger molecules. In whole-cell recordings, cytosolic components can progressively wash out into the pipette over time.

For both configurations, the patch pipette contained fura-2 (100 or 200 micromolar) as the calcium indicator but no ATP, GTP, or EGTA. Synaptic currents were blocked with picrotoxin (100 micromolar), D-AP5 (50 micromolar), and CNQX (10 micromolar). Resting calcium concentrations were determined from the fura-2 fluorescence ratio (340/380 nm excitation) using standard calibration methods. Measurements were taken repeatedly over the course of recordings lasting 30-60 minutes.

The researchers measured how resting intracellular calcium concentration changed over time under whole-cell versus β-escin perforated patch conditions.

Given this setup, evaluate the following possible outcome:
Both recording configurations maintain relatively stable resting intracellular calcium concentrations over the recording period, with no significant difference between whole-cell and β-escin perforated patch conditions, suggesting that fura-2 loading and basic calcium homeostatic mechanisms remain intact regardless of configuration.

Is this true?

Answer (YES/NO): NO